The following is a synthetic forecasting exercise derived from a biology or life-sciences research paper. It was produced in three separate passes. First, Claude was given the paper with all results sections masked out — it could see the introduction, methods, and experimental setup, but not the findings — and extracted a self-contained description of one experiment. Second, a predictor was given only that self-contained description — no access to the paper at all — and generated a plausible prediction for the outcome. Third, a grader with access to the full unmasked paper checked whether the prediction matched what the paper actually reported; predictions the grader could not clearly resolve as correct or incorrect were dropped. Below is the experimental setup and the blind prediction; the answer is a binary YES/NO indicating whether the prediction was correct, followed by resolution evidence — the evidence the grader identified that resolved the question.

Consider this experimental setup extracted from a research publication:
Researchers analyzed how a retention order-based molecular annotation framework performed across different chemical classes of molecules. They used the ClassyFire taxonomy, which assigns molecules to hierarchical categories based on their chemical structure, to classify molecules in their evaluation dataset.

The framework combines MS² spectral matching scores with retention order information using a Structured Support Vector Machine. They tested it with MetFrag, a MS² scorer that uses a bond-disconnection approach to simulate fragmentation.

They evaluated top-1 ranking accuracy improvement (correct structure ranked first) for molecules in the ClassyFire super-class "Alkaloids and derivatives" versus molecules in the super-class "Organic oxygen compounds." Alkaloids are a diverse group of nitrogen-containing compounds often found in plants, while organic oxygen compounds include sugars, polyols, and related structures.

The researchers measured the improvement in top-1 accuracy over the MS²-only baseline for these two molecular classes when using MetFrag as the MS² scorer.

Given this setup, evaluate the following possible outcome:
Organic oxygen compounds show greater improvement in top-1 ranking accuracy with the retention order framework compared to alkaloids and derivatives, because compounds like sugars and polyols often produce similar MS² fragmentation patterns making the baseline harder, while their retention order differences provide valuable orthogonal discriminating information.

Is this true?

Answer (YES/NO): NO